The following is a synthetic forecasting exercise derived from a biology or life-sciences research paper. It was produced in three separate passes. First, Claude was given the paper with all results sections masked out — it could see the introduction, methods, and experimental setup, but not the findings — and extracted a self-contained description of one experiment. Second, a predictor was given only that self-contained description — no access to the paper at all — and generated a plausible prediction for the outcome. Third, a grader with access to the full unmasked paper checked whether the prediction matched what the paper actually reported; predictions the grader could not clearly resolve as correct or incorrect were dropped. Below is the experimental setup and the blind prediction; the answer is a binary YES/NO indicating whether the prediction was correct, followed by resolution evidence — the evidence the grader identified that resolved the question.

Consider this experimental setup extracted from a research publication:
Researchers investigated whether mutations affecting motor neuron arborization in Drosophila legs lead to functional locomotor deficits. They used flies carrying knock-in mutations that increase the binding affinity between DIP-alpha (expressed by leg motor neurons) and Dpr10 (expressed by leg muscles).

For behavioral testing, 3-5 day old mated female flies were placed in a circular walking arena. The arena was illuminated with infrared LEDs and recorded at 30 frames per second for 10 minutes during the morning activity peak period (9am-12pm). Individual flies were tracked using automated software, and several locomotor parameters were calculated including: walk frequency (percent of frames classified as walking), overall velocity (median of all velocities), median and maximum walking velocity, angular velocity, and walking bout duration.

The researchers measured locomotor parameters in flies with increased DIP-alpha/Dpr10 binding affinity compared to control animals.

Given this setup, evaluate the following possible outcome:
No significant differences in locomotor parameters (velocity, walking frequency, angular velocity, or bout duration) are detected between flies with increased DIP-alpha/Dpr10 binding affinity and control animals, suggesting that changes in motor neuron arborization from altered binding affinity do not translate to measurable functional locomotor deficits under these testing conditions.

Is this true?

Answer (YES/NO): NO